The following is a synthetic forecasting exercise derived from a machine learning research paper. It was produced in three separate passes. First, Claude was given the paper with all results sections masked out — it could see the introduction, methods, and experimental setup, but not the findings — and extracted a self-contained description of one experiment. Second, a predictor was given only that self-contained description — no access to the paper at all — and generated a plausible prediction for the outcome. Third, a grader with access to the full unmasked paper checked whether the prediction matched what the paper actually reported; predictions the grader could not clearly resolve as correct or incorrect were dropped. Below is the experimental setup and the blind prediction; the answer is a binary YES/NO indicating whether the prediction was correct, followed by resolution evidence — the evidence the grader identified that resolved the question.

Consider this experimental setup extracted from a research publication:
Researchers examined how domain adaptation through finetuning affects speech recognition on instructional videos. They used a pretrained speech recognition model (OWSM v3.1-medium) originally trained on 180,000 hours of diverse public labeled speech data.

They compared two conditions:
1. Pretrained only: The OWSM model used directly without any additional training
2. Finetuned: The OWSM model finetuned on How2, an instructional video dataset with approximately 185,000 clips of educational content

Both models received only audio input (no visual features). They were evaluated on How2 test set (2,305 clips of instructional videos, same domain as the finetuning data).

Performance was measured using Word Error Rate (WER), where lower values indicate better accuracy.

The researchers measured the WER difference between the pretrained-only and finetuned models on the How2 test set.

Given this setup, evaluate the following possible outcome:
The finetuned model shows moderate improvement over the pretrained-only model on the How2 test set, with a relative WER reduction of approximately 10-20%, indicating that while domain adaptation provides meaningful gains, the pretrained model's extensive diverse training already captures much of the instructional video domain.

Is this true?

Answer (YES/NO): NO